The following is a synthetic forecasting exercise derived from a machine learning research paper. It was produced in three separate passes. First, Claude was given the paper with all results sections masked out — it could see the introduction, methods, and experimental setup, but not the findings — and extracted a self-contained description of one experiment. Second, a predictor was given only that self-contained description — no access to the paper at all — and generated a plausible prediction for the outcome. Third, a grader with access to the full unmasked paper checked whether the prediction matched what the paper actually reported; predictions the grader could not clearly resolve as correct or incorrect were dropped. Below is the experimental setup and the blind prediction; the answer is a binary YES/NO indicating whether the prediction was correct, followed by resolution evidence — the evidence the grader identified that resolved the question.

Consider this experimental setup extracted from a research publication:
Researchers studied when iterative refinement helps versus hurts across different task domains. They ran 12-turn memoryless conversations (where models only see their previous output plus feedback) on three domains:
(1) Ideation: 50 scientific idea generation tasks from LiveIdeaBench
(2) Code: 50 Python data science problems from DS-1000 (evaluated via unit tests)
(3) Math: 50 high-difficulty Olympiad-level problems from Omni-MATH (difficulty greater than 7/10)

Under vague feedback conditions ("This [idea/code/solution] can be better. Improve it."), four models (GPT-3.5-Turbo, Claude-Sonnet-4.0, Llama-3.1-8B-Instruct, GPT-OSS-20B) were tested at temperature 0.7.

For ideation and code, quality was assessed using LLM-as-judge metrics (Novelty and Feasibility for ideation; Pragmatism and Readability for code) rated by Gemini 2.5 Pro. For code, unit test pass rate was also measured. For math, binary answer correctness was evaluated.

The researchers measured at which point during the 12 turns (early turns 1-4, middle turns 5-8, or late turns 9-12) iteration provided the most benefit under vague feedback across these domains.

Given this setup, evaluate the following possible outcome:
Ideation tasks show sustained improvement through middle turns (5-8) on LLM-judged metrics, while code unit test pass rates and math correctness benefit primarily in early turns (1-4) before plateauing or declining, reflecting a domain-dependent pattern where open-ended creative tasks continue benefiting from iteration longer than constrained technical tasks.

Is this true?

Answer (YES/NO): NO